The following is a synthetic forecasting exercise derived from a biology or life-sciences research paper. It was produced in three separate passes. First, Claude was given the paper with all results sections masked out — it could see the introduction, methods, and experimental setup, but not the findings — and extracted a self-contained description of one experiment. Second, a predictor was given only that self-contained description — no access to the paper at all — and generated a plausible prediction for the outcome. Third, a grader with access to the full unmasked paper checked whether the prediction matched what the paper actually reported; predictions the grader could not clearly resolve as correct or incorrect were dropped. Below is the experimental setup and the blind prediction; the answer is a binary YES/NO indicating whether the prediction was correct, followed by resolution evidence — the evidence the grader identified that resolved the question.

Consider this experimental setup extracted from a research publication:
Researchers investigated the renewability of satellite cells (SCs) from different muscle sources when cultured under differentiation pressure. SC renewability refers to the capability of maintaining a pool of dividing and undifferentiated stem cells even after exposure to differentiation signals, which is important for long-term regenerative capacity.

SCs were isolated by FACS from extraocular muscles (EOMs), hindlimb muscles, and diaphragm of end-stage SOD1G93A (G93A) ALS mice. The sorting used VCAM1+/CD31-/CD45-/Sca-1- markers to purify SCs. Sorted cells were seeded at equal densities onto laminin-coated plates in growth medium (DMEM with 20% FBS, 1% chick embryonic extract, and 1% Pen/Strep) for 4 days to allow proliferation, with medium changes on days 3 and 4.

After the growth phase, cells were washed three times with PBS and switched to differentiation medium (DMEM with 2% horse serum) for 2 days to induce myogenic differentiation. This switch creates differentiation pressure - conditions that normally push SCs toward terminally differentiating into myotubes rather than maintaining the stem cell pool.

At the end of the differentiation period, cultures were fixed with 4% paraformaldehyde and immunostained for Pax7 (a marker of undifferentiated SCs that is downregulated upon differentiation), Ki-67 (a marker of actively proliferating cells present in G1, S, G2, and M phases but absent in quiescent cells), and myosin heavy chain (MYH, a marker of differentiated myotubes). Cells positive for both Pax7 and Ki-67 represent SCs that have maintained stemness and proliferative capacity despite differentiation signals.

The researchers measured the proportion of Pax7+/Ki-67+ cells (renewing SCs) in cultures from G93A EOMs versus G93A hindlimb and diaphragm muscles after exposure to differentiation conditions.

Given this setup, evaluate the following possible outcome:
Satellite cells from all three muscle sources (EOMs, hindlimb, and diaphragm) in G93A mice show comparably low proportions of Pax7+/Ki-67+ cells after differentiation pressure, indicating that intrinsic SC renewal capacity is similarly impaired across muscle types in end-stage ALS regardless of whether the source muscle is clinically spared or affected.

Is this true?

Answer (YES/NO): NO